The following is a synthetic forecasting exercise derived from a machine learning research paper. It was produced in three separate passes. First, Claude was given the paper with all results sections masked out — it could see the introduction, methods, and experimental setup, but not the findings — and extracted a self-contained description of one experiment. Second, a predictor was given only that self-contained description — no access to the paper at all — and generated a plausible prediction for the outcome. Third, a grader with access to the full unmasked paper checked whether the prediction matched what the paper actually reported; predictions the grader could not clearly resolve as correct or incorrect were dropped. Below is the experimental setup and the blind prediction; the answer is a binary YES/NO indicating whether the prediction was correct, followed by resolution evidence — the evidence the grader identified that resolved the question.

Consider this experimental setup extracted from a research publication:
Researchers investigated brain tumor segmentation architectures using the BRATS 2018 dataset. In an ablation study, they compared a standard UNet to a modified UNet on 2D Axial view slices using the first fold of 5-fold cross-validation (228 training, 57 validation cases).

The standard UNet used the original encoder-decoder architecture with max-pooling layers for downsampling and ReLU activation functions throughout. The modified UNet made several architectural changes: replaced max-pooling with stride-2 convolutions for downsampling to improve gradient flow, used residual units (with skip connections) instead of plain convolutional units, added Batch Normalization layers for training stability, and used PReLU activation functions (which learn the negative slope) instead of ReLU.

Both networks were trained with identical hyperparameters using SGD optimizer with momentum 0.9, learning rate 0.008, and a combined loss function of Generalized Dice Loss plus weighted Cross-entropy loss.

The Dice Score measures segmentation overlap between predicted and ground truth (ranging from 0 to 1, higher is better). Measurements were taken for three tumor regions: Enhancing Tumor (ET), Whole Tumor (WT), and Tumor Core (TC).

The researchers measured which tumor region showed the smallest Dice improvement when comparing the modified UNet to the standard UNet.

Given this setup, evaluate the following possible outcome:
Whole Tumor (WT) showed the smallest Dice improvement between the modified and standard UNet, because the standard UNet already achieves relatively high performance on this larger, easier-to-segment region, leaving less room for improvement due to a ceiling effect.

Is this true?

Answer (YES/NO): YES